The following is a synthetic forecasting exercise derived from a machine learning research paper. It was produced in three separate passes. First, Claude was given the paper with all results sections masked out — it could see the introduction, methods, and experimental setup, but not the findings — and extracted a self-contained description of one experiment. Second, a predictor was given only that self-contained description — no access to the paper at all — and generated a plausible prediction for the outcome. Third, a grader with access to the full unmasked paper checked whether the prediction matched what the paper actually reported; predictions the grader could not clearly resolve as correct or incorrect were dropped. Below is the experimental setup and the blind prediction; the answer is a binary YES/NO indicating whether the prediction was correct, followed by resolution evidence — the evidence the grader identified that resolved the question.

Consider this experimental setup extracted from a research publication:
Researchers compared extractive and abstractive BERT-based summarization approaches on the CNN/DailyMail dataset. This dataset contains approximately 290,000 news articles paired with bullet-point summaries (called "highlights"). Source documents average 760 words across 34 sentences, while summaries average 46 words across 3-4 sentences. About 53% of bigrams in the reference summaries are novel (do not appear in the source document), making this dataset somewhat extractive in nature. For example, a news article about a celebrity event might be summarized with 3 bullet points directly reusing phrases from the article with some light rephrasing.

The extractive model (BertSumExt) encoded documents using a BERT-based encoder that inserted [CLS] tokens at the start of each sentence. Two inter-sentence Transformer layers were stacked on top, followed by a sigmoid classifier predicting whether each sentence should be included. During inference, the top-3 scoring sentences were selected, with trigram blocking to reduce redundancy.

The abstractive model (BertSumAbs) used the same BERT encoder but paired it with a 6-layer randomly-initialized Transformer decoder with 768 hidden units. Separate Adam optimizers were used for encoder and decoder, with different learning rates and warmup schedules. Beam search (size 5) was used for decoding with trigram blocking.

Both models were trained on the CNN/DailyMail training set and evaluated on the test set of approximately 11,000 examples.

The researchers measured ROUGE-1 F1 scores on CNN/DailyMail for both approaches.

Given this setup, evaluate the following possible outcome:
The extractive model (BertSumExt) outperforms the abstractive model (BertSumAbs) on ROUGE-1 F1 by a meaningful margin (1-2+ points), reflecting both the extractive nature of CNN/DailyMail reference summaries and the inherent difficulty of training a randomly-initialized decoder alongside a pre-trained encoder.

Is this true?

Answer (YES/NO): YES